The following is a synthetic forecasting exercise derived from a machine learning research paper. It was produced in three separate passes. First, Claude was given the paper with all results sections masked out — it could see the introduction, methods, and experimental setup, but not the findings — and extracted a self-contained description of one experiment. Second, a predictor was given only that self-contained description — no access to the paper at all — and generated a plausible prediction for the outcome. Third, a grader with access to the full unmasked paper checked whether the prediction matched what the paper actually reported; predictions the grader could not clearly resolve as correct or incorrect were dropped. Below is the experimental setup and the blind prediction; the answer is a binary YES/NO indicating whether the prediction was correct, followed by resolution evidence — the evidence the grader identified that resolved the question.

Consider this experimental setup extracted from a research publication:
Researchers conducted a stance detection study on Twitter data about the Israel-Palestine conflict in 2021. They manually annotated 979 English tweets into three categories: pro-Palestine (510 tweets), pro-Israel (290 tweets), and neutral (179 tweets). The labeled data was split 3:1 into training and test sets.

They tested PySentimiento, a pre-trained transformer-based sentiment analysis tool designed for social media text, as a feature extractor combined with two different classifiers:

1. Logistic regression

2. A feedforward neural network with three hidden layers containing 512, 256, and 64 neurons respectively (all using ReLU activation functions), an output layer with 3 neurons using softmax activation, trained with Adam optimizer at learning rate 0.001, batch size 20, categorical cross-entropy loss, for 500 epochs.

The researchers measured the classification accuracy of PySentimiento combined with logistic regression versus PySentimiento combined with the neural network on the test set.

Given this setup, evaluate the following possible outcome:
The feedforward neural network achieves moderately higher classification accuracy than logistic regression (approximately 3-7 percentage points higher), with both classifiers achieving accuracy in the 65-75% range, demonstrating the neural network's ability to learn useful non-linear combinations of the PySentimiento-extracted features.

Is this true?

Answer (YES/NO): NO